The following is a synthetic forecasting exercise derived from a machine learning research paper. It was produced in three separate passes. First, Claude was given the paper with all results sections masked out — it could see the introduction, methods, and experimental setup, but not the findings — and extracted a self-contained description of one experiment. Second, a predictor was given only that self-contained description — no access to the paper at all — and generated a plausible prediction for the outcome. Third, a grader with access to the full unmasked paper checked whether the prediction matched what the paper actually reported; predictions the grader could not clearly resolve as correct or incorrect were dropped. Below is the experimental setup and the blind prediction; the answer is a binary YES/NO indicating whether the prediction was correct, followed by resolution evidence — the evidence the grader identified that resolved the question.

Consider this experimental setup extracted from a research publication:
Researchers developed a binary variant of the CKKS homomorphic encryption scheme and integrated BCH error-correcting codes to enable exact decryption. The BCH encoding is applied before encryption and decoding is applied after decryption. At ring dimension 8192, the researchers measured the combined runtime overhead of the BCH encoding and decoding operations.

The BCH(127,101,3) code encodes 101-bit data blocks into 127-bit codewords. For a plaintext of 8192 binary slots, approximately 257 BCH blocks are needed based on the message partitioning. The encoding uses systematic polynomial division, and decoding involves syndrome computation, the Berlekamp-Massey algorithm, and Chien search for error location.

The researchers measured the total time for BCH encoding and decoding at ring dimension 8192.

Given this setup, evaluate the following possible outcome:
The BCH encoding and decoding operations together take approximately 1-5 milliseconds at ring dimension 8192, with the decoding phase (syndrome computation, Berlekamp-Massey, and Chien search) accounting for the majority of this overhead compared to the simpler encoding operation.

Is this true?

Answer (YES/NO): NO